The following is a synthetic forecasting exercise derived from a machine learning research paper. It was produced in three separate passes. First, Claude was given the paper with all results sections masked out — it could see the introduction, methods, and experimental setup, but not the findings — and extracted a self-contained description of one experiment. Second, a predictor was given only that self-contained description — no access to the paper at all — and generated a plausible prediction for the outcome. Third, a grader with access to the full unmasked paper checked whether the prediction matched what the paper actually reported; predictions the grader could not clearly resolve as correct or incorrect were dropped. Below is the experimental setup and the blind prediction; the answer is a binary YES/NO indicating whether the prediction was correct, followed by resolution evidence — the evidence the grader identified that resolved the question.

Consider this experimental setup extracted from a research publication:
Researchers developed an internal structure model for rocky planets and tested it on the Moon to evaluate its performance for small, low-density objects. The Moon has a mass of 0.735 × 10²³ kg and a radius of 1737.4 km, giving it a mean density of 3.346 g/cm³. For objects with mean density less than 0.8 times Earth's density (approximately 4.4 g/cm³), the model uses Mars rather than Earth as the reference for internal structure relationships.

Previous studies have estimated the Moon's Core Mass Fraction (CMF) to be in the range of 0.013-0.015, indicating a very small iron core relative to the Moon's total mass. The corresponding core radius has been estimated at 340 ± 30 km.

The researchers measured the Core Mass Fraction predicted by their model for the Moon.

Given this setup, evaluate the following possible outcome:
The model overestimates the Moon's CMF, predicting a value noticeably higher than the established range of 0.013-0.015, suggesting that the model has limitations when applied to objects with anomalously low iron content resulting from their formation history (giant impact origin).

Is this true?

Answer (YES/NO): YES